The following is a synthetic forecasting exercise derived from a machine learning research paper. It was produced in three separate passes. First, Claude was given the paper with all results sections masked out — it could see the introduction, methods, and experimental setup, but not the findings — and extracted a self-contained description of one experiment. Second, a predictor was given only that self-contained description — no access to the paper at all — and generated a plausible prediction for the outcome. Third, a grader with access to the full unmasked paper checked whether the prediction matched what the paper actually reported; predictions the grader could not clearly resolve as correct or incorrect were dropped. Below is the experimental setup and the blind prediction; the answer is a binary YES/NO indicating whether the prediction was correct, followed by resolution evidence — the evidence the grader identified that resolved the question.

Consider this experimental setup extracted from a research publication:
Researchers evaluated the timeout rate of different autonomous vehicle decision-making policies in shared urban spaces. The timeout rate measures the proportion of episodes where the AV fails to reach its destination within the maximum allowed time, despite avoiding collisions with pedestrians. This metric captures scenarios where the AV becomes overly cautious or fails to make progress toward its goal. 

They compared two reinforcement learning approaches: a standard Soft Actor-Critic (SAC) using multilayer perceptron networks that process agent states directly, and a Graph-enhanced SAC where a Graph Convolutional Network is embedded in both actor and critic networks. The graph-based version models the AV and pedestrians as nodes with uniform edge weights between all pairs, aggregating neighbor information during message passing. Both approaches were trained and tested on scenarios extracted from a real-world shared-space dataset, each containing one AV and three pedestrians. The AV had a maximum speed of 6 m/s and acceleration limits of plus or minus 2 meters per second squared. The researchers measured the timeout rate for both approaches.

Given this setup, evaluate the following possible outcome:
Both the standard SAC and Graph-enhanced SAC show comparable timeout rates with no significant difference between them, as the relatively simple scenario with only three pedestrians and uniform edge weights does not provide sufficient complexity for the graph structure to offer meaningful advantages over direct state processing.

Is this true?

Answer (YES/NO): NO